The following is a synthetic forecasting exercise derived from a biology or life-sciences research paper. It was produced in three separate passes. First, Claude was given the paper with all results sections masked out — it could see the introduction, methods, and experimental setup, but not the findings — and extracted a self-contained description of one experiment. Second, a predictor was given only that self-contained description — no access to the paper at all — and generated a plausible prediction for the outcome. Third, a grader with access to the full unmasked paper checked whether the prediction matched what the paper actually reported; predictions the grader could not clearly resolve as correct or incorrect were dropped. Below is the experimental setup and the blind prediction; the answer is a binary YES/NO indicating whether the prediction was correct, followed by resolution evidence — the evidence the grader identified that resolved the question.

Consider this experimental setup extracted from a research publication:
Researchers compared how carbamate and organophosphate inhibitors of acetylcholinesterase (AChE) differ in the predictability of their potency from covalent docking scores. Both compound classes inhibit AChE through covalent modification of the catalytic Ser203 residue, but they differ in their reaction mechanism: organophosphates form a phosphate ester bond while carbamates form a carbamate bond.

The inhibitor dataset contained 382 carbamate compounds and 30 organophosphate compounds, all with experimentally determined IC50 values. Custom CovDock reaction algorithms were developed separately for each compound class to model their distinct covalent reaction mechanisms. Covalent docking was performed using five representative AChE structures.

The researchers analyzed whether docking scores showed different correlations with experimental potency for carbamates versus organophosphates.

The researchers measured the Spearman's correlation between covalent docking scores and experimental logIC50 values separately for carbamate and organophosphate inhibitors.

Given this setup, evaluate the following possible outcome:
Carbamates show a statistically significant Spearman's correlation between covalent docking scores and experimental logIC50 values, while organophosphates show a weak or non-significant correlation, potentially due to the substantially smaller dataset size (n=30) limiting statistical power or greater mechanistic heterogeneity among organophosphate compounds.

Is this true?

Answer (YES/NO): NO